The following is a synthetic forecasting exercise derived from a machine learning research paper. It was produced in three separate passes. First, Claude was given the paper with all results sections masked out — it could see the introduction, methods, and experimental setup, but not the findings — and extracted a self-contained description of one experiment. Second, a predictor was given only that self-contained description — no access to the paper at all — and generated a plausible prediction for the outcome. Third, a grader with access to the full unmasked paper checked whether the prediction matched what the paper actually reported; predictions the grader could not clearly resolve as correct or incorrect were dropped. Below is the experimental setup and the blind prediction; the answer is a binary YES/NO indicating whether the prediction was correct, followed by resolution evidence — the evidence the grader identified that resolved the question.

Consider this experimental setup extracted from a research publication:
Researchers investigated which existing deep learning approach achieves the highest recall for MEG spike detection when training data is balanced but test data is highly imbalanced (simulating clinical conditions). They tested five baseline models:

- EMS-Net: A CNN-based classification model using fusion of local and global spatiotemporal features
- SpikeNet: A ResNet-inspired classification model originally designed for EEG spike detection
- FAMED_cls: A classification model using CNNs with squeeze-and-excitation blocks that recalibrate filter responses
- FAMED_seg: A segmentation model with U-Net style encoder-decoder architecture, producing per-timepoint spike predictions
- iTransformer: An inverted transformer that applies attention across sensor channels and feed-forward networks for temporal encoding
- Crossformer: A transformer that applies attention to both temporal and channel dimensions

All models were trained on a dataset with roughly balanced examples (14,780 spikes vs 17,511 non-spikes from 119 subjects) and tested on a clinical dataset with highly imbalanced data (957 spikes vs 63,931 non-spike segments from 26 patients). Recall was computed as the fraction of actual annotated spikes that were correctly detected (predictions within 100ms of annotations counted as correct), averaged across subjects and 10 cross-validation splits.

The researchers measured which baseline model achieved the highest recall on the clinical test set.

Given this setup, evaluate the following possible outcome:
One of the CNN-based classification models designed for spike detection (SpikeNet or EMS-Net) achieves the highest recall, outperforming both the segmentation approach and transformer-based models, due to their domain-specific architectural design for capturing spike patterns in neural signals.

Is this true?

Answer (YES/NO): NO